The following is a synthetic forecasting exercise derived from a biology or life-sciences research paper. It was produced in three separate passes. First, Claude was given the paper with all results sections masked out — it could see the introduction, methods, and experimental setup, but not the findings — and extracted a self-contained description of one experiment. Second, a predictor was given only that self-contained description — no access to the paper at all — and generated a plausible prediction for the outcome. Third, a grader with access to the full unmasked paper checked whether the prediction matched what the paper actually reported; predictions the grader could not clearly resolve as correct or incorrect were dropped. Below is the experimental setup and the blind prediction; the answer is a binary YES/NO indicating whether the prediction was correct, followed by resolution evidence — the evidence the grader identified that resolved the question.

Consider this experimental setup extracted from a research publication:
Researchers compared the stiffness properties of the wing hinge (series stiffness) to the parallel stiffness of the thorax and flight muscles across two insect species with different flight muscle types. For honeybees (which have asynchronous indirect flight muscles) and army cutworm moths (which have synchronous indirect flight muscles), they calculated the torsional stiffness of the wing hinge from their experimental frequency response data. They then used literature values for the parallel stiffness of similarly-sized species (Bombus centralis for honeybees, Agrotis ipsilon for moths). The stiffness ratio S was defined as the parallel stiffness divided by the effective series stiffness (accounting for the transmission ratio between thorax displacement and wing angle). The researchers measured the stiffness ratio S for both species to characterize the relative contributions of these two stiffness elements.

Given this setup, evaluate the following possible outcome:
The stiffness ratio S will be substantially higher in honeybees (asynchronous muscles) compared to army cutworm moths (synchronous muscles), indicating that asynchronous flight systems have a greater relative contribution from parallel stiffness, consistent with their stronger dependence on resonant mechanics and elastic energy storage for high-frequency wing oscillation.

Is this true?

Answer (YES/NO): NO